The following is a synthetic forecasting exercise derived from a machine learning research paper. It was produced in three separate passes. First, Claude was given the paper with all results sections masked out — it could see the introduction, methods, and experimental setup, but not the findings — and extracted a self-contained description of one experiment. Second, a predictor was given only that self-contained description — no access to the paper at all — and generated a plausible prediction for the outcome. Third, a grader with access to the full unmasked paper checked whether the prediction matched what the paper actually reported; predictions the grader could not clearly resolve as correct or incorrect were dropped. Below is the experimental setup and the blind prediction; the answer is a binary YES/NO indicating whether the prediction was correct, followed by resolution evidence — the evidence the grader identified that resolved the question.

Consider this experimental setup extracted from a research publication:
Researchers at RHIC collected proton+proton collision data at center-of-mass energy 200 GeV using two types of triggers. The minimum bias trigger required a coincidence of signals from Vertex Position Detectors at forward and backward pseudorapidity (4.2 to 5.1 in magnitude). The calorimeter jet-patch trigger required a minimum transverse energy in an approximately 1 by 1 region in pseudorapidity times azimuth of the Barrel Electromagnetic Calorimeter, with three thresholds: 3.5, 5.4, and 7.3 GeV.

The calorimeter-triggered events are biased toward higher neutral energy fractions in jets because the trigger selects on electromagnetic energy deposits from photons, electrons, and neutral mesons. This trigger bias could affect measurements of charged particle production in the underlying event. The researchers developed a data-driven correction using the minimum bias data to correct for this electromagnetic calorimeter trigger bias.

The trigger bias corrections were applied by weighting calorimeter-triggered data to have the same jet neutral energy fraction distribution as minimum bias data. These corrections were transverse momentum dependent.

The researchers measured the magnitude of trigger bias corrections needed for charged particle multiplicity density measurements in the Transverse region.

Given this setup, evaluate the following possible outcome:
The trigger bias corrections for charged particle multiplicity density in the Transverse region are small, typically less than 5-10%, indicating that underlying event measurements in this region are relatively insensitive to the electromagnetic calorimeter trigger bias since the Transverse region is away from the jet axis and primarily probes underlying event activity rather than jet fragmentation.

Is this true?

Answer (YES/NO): NO